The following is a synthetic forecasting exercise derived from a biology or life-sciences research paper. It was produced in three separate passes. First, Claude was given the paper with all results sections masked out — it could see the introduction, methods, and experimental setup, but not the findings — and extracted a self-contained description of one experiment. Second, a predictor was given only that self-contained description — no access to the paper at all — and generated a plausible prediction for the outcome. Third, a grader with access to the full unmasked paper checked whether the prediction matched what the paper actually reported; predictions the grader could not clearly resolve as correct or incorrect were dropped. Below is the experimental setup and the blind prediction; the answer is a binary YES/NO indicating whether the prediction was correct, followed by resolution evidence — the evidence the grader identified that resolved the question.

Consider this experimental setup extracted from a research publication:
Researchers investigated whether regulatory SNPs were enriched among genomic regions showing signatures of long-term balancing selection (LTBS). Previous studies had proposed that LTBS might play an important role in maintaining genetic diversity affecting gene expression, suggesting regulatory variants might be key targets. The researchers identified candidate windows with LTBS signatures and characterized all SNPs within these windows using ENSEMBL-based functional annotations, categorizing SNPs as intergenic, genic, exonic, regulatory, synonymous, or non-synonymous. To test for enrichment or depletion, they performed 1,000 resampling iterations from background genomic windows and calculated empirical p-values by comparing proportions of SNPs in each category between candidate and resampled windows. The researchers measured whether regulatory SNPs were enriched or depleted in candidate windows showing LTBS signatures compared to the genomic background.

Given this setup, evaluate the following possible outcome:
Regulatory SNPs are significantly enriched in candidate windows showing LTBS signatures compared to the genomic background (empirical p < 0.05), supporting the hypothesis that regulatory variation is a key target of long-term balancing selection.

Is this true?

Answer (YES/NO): NO